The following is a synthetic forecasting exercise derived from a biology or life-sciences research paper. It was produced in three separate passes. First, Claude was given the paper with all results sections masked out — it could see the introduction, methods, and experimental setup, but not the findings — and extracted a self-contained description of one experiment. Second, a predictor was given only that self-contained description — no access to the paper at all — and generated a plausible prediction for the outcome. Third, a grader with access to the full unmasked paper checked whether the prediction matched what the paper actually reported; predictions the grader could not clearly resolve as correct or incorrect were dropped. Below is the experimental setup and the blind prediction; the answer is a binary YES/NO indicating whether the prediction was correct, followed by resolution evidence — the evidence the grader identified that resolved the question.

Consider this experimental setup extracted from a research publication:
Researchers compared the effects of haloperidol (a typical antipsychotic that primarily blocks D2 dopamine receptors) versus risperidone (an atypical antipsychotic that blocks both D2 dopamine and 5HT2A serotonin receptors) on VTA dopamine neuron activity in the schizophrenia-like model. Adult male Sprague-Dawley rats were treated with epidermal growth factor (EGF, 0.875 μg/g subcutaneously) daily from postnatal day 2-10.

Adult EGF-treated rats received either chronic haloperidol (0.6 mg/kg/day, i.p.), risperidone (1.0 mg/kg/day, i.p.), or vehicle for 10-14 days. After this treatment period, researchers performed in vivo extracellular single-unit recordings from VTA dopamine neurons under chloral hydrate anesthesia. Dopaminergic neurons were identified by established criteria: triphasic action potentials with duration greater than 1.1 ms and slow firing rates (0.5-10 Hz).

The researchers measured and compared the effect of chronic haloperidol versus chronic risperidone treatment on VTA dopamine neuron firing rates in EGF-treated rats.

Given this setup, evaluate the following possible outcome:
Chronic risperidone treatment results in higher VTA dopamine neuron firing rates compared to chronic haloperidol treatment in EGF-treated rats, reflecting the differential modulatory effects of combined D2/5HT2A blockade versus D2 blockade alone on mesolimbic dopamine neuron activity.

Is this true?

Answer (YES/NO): NO